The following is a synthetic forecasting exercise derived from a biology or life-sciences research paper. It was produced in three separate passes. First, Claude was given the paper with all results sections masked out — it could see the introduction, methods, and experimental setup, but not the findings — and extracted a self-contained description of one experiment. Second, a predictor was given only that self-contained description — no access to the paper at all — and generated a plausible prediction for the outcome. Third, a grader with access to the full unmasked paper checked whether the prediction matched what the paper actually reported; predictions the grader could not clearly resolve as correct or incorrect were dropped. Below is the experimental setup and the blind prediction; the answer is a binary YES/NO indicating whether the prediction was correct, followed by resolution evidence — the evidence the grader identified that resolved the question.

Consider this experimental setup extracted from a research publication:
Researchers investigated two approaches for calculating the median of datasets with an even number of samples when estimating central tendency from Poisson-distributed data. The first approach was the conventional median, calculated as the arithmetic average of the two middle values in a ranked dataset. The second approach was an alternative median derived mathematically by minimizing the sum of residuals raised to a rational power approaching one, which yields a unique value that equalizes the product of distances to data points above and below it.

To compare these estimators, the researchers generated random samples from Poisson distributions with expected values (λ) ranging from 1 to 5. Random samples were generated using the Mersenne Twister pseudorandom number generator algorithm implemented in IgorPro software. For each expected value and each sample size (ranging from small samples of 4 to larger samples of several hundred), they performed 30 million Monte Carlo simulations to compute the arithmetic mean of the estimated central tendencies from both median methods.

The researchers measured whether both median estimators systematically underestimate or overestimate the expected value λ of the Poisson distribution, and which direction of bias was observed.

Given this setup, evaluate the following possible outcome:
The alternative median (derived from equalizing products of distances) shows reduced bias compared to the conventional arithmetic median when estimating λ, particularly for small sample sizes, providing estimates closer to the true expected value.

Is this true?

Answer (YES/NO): YES